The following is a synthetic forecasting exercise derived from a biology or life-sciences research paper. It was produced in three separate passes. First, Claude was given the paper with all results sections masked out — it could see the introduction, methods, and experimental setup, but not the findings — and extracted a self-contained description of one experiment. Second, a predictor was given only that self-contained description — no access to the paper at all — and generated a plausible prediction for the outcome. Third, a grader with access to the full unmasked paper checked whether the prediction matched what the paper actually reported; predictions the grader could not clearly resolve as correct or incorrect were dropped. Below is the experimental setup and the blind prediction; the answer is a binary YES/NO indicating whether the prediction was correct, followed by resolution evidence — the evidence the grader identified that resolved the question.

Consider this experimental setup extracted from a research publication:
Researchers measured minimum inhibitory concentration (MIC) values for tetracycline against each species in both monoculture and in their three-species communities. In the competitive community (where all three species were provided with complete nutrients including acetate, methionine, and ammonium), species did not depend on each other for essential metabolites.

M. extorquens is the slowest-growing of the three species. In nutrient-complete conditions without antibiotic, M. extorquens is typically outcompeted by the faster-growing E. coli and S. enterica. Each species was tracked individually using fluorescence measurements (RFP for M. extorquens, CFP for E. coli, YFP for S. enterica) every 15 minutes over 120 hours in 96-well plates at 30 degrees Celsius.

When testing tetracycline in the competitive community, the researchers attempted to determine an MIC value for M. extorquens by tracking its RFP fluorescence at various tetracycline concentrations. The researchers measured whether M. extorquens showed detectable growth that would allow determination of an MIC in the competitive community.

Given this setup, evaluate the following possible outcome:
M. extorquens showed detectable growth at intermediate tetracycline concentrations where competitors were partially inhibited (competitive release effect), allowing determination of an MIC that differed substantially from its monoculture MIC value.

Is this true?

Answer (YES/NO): NO